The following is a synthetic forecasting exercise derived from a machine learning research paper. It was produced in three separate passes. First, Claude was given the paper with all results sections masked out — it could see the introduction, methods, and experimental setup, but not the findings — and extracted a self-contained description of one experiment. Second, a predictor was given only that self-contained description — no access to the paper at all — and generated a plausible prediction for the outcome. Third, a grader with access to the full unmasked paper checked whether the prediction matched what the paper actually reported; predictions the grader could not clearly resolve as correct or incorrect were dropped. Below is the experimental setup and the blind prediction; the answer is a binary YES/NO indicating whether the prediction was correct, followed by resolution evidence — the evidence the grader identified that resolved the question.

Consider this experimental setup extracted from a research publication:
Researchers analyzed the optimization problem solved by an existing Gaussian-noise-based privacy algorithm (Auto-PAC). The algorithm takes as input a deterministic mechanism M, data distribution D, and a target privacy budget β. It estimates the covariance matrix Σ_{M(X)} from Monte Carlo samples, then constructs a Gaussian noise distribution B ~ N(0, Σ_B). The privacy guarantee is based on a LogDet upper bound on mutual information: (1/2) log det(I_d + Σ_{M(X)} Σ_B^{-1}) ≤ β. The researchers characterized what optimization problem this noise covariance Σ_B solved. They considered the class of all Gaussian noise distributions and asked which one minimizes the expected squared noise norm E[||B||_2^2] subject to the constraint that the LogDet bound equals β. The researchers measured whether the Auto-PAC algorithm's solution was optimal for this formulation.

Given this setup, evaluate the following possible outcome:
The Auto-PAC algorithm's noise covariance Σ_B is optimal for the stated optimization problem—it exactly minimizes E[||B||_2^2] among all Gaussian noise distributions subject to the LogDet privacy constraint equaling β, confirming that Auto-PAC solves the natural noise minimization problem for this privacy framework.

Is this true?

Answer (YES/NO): YES